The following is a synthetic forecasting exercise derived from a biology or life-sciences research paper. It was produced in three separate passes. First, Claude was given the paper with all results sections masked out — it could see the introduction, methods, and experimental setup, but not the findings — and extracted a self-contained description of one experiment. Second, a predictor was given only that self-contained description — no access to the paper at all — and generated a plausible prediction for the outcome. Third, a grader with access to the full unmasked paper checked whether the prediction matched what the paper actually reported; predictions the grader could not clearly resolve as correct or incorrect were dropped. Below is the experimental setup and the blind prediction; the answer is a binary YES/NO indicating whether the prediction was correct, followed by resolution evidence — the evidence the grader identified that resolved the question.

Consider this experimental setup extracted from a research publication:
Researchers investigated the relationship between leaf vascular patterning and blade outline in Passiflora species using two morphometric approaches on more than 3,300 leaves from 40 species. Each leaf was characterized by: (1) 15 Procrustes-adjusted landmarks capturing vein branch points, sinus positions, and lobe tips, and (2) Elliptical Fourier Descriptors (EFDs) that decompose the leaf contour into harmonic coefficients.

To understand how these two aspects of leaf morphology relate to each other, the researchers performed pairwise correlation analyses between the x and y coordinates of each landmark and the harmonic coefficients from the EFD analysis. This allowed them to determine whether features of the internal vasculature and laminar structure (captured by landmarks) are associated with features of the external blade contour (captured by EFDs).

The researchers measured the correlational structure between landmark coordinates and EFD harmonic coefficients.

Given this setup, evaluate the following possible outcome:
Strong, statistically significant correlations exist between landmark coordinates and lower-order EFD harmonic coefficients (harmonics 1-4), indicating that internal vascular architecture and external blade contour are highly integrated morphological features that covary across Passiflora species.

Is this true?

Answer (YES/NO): NO